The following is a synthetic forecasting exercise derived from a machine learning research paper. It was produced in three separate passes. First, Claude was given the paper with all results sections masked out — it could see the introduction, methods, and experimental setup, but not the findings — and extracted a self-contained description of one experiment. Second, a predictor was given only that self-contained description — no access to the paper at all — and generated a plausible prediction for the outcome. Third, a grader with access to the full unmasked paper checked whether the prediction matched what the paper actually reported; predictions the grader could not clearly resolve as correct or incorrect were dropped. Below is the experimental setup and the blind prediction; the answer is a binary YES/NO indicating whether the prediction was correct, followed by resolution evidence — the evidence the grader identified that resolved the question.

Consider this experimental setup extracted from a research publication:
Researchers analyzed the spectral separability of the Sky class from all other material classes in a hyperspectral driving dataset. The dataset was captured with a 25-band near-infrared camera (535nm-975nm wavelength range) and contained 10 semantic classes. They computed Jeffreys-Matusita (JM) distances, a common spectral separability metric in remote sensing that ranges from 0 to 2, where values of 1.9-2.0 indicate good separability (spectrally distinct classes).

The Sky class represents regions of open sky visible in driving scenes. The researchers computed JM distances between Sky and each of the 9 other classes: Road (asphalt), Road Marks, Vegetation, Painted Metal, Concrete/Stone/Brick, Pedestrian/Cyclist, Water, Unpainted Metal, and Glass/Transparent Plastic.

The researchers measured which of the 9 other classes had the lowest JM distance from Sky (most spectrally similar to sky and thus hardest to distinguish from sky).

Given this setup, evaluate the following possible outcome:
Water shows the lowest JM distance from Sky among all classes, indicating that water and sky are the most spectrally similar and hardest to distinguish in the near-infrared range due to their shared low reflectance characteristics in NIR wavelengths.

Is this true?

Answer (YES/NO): NO